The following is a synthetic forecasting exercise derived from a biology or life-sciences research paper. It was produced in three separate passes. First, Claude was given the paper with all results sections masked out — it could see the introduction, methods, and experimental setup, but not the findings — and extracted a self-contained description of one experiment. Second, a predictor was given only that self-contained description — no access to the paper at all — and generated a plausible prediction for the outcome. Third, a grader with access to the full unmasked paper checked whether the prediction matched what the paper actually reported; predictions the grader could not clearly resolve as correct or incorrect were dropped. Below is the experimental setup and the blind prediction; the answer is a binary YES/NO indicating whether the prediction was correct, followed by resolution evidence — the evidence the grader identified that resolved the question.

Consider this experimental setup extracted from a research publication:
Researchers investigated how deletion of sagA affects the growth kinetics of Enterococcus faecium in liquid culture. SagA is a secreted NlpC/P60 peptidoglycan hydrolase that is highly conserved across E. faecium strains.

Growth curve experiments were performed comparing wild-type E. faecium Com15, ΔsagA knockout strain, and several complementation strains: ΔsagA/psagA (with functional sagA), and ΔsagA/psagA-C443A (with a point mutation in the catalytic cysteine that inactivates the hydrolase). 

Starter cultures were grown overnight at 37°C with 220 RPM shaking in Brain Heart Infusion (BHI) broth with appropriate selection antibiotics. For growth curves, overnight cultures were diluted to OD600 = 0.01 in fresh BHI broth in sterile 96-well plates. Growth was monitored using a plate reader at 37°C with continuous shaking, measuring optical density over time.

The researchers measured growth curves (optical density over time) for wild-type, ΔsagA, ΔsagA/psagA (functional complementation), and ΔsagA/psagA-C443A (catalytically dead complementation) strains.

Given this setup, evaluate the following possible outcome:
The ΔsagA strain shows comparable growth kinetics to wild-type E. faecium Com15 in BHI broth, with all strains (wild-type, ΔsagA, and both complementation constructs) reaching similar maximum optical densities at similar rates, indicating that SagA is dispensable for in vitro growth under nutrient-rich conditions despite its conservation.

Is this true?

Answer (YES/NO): NO